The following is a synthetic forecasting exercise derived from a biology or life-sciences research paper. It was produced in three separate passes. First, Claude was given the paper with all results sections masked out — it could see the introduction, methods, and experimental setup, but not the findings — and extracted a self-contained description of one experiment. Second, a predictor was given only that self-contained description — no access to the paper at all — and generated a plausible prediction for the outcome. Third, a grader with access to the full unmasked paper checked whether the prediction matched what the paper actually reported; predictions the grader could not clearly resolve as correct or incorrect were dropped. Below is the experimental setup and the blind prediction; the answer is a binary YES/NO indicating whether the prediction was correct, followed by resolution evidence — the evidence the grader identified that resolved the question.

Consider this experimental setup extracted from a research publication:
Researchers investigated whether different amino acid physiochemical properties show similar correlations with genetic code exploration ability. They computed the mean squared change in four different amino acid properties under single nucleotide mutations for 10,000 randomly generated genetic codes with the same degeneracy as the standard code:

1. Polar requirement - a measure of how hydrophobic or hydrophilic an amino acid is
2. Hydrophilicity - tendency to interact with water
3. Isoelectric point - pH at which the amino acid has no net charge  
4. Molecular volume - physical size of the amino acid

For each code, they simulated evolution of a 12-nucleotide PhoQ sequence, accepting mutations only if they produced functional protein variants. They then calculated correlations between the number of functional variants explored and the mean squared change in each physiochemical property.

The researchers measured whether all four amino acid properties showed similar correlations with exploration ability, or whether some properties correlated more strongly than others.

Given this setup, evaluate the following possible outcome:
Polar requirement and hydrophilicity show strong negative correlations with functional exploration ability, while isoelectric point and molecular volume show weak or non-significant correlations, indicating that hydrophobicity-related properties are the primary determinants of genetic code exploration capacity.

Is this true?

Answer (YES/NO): NO